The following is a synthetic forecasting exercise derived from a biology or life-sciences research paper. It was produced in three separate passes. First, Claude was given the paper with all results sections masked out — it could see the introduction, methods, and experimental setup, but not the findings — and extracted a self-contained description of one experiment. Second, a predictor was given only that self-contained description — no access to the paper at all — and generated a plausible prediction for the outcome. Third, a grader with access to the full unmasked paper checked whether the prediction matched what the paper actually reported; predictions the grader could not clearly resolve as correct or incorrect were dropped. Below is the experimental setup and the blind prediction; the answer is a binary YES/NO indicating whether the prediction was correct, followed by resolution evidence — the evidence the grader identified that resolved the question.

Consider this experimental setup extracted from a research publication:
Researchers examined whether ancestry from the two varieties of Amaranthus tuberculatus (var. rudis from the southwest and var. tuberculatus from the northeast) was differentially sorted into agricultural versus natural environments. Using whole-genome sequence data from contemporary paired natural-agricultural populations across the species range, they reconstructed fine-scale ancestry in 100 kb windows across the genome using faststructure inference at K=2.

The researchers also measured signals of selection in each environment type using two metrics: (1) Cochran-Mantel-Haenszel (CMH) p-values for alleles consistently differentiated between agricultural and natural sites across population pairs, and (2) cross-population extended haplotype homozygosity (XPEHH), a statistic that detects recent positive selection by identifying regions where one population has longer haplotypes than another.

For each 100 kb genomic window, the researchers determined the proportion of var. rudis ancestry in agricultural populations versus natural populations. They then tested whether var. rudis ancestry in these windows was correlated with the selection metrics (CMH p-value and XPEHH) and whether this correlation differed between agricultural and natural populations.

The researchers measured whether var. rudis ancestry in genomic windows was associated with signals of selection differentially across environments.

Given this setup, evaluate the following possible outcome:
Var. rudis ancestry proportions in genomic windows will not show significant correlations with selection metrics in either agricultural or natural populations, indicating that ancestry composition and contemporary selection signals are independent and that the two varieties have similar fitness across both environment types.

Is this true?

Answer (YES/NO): NO